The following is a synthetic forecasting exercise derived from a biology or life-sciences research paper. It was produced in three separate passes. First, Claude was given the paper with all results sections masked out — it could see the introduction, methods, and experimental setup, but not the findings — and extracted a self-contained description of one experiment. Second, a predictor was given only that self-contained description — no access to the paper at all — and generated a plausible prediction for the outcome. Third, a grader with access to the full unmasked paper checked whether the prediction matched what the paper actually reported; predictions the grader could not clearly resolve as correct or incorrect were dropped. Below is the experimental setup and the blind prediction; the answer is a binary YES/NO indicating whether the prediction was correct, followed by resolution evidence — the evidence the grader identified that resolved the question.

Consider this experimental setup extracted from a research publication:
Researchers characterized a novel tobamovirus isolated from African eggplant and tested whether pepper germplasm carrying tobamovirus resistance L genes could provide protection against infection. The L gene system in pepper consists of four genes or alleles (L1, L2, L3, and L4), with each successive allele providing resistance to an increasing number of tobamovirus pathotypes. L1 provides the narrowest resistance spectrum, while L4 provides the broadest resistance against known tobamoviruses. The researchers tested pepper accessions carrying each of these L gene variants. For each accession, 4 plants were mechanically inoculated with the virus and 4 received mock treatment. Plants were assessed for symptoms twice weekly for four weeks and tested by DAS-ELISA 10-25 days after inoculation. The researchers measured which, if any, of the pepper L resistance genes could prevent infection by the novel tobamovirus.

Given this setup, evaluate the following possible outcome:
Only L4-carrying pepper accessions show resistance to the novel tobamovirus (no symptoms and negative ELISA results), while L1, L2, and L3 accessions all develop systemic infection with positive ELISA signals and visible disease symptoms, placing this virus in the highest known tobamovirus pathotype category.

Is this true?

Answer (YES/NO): NO